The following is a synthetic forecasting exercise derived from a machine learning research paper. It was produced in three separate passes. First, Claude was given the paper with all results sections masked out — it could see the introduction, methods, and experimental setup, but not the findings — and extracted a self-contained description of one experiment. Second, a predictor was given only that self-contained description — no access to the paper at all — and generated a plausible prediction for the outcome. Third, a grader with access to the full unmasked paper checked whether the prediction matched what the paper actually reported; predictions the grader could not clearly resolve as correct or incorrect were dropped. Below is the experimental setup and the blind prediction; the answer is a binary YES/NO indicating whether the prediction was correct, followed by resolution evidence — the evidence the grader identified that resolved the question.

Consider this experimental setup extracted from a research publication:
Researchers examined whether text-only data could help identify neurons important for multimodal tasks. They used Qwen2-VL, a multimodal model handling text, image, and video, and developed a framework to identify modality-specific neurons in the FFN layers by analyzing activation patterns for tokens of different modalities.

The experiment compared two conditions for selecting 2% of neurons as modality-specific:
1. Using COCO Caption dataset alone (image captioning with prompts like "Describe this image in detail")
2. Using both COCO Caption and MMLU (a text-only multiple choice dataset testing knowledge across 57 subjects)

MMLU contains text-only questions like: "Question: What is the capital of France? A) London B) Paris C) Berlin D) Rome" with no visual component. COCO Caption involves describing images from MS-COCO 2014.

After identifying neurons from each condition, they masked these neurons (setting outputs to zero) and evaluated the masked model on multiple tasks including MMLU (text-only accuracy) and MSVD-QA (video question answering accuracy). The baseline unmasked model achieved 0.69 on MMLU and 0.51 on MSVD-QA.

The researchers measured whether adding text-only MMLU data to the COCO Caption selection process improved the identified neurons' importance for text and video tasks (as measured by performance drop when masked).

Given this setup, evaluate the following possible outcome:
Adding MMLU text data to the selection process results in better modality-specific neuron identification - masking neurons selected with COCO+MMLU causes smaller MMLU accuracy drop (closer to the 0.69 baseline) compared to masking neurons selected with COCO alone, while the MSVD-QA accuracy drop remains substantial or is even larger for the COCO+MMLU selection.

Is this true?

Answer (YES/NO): NO